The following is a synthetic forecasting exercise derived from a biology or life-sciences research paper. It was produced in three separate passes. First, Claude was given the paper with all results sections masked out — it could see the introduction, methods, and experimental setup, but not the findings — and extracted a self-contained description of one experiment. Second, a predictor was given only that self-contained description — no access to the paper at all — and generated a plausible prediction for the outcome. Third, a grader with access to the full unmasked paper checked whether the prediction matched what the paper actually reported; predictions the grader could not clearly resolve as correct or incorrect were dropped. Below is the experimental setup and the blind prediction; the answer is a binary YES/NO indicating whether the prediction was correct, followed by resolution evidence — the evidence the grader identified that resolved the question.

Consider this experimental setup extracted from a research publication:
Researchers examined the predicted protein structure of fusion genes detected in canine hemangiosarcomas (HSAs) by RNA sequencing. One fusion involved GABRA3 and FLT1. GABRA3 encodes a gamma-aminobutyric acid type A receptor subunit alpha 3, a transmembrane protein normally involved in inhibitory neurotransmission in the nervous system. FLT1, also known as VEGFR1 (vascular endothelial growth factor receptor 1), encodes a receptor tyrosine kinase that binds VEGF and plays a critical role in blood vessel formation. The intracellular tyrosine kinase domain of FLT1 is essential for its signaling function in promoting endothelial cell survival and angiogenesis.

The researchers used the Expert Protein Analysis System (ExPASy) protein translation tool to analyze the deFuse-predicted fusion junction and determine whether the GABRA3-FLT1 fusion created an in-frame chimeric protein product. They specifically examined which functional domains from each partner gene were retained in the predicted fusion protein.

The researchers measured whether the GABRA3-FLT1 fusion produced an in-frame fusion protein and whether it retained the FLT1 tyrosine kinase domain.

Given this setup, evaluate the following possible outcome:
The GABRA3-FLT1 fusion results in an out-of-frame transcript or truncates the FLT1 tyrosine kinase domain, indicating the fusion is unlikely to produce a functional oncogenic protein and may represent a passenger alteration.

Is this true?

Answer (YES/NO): NO